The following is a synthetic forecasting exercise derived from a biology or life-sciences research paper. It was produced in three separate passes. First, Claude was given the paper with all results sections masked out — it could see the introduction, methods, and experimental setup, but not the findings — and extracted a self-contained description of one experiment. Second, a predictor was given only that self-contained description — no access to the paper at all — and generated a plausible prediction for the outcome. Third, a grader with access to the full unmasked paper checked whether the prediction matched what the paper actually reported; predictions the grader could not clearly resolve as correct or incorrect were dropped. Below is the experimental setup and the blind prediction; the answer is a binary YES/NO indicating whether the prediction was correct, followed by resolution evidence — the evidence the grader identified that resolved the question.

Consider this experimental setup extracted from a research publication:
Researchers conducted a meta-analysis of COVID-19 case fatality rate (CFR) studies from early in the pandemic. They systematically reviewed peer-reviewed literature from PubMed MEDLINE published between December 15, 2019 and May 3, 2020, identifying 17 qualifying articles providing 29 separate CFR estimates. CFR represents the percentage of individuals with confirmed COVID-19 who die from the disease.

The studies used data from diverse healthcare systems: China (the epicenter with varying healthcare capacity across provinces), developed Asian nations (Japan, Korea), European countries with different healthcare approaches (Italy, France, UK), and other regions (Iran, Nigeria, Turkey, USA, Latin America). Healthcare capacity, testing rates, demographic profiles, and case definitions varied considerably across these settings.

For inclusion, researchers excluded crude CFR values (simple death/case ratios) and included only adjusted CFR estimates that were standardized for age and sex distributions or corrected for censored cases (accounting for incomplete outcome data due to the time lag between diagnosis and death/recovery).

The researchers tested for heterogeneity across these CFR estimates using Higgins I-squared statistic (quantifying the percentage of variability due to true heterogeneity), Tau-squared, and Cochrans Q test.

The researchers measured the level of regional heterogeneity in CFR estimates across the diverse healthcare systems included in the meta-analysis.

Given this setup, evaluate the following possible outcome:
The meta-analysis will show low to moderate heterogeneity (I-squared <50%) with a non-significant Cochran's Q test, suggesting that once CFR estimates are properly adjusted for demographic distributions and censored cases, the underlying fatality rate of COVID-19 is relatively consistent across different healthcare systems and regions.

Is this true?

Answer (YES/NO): NO